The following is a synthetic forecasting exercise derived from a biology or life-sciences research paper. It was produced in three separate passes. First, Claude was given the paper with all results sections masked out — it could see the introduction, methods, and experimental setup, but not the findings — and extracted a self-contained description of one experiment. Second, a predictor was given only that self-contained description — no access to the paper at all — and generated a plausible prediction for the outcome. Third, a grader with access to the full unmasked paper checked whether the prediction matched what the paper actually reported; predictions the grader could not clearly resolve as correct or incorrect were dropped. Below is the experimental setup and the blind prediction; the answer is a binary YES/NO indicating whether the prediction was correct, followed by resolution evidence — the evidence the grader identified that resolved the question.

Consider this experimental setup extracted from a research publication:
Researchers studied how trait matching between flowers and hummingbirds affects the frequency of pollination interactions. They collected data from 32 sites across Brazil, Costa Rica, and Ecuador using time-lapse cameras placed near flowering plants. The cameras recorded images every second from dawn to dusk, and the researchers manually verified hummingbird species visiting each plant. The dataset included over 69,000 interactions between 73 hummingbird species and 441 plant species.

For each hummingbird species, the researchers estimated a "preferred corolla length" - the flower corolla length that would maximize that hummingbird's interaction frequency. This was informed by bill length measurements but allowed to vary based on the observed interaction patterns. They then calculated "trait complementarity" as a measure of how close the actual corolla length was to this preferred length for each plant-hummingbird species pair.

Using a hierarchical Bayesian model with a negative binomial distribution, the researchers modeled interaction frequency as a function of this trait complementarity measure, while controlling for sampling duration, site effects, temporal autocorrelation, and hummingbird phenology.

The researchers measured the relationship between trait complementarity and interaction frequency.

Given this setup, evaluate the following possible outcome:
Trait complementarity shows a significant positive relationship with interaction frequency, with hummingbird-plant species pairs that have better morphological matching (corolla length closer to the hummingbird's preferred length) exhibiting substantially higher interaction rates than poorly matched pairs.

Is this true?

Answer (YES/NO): YES